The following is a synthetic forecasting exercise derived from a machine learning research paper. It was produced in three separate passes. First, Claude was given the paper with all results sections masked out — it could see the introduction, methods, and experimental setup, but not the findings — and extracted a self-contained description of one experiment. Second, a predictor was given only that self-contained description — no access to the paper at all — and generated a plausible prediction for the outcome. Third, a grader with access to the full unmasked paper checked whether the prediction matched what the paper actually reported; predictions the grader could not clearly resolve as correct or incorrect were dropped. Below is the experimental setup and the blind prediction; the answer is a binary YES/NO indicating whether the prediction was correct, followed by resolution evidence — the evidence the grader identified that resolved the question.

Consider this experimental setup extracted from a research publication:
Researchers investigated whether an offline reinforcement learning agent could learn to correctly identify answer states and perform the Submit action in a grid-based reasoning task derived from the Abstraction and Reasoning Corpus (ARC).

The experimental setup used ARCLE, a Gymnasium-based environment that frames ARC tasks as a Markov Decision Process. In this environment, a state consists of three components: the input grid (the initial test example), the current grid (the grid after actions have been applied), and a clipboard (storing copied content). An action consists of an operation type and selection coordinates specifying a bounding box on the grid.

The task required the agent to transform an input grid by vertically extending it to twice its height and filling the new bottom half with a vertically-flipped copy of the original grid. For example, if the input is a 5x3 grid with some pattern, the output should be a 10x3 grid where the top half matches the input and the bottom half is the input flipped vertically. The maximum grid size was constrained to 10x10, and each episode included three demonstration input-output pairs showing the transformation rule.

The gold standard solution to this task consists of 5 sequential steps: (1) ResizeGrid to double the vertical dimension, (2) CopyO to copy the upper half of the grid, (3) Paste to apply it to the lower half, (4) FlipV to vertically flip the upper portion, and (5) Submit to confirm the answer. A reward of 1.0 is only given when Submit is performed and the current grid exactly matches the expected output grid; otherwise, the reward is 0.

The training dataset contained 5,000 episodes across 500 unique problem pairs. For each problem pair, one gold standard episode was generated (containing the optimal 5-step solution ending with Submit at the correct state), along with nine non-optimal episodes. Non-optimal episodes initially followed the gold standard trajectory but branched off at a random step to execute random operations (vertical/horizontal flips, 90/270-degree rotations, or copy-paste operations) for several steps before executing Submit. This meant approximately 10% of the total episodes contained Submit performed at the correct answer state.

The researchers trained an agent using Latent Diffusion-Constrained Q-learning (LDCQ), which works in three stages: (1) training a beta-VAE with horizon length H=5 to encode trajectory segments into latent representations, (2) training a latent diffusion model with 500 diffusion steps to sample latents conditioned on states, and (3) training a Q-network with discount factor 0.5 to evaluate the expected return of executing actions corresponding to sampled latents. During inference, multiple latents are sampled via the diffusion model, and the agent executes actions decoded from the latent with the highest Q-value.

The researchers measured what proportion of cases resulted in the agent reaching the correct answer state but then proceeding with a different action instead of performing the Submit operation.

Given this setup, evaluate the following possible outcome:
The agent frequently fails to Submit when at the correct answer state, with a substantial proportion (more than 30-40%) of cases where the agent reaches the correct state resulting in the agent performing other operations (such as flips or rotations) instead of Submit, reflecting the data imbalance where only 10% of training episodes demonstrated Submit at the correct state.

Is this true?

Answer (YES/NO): NO